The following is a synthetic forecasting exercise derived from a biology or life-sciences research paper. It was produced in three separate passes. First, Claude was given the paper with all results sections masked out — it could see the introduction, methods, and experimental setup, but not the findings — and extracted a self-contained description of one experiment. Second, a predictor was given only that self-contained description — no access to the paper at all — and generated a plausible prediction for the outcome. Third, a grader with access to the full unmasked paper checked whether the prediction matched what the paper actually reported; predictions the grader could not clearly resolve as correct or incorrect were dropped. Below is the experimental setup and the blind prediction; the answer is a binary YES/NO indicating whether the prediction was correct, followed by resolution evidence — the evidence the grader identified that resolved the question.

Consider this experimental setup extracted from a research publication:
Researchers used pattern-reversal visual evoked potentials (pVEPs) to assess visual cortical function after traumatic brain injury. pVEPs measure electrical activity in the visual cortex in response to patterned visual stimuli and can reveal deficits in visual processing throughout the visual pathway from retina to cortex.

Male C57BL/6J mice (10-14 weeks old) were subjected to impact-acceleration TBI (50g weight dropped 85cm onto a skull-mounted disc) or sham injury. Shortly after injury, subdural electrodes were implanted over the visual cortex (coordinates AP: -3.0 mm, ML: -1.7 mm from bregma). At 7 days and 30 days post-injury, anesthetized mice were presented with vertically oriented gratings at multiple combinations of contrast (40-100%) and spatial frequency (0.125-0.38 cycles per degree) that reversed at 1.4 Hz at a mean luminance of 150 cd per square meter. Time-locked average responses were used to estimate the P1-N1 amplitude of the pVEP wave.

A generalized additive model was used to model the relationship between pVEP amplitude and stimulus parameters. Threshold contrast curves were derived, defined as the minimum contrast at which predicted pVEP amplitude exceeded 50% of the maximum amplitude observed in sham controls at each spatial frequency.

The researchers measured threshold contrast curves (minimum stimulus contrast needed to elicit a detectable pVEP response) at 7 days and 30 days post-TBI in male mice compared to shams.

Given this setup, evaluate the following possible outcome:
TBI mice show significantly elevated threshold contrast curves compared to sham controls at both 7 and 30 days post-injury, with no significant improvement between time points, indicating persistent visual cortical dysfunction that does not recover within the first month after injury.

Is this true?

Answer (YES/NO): NO